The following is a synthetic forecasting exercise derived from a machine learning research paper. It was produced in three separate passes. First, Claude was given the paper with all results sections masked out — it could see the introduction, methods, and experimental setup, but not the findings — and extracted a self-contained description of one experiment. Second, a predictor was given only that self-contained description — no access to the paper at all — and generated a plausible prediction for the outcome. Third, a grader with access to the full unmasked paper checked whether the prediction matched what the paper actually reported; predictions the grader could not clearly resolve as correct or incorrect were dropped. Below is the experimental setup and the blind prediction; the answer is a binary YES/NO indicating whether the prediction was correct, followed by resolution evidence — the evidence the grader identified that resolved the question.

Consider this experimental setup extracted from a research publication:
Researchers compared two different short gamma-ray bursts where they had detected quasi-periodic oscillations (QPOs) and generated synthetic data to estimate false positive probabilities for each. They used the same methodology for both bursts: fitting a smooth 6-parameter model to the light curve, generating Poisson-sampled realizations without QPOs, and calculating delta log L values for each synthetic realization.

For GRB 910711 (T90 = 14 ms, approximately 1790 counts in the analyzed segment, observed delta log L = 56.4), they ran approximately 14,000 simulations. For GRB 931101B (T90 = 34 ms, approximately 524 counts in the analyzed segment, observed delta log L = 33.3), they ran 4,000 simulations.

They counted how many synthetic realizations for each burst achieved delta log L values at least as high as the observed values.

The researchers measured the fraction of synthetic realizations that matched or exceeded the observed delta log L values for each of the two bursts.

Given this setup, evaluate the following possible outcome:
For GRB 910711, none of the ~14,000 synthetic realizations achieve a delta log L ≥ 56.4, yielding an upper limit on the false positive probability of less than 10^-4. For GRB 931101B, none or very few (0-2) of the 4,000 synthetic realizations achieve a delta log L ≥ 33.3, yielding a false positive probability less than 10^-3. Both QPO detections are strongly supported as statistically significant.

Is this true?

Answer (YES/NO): NO